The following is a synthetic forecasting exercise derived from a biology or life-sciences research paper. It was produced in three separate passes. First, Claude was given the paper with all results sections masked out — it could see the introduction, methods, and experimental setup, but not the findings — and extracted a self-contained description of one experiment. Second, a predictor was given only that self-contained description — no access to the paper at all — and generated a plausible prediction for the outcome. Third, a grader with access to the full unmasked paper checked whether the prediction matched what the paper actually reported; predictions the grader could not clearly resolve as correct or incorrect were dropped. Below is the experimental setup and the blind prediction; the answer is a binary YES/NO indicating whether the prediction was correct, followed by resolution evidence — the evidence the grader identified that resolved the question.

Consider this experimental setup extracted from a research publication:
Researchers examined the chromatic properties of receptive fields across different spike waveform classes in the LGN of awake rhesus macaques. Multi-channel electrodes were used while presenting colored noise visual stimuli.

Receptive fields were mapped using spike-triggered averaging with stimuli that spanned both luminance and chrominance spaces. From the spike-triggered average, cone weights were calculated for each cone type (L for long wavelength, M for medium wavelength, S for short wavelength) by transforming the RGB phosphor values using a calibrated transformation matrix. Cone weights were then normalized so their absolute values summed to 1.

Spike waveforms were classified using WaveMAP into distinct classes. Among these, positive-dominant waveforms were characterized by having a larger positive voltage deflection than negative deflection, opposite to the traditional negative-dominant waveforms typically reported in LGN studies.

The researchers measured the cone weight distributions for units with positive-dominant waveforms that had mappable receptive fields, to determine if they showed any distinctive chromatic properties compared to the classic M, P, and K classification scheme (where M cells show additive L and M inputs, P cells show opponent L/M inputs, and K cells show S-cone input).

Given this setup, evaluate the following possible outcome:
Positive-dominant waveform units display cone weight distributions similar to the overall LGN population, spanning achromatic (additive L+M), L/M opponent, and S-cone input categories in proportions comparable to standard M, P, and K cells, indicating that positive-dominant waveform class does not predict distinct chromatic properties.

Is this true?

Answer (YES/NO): NO